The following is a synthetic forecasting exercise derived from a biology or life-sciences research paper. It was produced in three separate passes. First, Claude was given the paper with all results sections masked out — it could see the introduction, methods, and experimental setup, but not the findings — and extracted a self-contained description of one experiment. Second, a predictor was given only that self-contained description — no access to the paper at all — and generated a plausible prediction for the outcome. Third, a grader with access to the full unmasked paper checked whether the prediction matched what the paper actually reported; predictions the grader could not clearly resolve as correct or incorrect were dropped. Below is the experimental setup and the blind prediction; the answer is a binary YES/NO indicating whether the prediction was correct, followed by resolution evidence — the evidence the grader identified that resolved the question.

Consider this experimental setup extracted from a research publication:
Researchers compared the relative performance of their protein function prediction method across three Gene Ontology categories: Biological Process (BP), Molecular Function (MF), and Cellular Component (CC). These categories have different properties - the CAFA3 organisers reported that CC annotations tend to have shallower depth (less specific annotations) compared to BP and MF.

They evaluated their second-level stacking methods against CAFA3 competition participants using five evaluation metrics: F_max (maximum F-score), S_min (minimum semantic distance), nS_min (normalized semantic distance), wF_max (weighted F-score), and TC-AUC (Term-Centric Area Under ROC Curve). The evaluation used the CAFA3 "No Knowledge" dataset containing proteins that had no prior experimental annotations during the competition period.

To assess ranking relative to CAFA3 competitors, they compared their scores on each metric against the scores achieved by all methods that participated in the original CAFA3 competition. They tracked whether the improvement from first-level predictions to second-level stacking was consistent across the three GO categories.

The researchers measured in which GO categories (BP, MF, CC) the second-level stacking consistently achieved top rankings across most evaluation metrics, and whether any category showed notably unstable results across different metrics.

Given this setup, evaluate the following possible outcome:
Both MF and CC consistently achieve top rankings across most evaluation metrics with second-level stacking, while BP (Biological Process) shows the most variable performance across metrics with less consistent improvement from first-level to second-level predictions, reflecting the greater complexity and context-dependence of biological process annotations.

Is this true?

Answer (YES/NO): NO